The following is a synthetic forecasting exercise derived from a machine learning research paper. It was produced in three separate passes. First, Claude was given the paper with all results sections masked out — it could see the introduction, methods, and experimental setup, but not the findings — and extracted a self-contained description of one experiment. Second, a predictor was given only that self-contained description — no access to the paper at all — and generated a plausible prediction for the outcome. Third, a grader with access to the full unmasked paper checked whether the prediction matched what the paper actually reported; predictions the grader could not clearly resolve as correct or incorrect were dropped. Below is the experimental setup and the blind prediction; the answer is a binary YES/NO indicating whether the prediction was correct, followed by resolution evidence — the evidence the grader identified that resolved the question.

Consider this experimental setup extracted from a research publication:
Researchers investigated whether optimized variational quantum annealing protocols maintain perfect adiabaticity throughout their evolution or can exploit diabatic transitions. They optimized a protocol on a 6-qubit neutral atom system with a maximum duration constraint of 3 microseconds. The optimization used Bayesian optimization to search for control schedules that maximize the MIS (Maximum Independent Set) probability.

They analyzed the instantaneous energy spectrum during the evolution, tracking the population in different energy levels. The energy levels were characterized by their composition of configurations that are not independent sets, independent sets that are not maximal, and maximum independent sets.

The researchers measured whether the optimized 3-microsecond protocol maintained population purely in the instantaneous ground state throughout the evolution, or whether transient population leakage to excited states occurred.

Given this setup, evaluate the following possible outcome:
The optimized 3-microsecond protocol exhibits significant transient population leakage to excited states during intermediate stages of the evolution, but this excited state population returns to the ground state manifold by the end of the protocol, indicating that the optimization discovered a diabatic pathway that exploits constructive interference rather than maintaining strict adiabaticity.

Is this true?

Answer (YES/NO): NO